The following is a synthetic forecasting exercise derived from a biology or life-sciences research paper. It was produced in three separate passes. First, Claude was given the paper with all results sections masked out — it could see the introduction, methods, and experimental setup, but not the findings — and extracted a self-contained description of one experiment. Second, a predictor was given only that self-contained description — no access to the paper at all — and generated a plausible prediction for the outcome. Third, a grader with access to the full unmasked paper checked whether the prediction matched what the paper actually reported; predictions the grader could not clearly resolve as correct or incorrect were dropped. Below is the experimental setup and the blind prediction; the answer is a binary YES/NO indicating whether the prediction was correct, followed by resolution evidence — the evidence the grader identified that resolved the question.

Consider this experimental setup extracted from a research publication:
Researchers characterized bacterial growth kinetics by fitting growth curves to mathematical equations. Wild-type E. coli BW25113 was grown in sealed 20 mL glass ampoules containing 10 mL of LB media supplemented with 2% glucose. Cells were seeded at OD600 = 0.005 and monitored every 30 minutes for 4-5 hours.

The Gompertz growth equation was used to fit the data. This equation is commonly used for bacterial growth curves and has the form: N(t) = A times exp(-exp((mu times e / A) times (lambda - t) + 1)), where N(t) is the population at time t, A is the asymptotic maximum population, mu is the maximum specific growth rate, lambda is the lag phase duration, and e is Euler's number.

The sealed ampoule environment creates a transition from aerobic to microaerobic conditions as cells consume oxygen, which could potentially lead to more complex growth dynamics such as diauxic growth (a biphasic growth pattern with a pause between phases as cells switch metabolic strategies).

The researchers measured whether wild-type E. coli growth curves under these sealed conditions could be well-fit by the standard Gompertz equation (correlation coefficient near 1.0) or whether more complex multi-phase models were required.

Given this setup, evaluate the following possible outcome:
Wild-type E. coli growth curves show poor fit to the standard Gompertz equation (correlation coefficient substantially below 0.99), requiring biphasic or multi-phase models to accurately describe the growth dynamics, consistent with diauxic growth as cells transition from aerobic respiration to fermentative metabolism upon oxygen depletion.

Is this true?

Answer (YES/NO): NO